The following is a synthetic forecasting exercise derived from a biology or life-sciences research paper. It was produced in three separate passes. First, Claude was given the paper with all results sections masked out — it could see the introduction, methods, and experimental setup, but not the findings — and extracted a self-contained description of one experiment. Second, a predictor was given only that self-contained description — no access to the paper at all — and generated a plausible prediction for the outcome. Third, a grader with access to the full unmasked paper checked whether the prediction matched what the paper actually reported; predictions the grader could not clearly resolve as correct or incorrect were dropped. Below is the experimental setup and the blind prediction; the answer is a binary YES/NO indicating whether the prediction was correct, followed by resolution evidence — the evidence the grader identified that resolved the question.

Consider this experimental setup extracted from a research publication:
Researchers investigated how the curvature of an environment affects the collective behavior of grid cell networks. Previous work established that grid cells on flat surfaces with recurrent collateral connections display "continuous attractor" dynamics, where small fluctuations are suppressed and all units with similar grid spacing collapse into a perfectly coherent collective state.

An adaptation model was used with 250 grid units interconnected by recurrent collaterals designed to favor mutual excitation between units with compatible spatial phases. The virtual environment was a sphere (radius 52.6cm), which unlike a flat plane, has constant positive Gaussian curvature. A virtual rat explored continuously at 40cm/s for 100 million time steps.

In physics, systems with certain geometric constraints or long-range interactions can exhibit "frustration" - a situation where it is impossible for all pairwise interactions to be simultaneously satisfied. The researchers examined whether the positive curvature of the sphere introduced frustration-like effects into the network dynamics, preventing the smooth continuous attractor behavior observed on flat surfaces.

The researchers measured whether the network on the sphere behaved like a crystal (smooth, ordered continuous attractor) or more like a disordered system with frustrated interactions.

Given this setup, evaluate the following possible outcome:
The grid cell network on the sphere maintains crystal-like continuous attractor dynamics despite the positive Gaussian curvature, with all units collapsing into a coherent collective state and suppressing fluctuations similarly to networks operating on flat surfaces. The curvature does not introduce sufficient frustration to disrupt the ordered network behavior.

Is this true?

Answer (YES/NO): NO